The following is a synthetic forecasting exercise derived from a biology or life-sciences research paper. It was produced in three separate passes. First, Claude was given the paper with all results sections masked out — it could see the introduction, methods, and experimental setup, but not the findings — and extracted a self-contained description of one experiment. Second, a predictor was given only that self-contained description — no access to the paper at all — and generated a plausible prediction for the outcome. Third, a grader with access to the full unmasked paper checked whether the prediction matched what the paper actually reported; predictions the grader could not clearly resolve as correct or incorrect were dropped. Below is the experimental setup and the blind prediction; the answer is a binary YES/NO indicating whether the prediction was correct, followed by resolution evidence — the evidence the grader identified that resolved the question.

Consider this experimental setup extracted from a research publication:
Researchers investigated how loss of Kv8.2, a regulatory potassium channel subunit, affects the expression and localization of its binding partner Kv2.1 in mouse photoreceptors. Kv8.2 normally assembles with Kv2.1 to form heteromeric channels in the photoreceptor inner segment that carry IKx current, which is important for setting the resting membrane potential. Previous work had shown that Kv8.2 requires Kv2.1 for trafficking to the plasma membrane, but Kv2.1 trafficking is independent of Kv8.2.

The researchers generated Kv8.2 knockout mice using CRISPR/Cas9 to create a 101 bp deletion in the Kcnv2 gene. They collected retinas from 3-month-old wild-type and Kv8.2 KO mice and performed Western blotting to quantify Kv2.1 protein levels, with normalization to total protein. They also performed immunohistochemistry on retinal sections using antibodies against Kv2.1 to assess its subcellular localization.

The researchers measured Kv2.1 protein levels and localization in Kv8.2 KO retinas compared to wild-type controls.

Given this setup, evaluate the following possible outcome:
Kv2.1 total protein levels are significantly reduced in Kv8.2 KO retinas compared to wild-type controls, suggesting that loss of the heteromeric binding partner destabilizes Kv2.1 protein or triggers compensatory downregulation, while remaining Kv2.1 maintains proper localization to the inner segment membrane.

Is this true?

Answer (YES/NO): NO